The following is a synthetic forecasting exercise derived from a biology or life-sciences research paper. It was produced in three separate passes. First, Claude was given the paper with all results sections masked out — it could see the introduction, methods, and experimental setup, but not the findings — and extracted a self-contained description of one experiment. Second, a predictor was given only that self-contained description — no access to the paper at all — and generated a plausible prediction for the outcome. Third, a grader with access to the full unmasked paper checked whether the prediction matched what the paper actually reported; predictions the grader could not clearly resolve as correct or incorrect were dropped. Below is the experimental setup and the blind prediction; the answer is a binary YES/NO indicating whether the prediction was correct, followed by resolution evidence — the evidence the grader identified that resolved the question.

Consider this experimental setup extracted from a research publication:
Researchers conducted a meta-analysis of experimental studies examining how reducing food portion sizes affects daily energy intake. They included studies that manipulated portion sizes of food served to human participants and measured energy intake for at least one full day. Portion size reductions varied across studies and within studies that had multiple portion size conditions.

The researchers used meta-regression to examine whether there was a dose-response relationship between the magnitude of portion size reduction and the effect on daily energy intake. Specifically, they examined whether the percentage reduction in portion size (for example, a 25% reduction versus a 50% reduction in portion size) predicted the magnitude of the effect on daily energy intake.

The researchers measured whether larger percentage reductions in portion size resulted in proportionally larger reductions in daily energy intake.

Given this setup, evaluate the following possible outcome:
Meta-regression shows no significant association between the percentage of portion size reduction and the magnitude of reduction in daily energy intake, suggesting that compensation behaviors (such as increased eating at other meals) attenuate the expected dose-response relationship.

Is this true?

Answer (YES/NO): NO